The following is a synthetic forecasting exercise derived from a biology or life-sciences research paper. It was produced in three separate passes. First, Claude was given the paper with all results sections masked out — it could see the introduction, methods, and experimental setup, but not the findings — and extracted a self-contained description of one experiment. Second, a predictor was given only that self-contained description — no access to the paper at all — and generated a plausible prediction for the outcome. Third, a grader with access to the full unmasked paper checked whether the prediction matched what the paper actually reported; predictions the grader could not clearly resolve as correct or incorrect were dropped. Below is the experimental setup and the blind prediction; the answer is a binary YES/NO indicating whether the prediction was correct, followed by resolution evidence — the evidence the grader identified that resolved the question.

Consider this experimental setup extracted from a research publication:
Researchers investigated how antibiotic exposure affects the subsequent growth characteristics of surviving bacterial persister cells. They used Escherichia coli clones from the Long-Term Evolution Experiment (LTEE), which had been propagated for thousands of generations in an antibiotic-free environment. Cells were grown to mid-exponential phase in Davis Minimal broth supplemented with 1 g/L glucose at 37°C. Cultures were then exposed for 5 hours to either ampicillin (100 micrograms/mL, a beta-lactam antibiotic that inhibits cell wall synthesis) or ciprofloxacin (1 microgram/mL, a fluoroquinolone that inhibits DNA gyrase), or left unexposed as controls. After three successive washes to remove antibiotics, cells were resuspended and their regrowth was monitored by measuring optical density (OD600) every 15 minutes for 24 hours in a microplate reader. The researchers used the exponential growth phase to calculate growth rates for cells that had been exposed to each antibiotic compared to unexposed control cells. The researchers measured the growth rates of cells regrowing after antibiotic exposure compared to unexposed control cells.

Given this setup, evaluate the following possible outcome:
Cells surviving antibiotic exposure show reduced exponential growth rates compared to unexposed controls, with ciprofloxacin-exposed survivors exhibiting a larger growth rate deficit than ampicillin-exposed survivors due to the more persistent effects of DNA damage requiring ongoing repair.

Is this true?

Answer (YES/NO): YES